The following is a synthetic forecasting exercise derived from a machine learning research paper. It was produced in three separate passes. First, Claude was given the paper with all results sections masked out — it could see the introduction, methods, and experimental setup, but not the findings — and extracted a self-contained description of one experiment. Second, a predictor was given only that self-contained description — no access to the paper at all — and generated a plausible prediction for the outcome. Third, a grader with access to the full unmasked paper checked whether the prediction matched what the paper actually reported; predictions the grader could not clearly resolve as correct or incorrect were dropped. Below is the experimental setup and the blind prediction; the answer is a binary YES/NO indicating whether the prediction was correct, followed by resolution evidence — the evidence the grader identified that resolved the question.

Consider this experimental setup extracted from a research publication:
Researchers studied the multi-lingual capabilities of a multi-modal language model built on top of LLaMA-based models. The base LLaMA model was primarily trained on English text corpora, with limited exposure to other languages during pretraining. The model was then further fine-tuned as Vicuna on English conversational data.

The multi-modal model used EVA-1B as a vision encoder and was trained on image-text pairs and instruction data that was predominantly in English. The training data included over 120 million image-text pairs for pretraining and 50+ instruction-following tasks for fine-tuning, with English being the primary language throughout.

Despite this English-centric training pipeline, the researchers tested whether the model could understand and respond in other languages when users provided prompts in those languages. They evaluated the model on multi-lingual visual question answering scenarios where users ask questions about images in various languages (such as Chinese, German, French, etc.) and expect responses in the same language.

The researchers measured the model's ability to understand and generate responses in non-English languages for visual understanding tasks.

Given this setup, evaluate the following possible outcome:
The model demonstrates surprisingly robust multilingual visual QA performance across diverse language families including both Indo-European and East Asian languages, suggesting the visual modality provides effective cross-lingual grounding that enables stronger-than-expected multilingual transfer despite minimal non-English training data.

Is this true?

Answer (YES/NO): NO